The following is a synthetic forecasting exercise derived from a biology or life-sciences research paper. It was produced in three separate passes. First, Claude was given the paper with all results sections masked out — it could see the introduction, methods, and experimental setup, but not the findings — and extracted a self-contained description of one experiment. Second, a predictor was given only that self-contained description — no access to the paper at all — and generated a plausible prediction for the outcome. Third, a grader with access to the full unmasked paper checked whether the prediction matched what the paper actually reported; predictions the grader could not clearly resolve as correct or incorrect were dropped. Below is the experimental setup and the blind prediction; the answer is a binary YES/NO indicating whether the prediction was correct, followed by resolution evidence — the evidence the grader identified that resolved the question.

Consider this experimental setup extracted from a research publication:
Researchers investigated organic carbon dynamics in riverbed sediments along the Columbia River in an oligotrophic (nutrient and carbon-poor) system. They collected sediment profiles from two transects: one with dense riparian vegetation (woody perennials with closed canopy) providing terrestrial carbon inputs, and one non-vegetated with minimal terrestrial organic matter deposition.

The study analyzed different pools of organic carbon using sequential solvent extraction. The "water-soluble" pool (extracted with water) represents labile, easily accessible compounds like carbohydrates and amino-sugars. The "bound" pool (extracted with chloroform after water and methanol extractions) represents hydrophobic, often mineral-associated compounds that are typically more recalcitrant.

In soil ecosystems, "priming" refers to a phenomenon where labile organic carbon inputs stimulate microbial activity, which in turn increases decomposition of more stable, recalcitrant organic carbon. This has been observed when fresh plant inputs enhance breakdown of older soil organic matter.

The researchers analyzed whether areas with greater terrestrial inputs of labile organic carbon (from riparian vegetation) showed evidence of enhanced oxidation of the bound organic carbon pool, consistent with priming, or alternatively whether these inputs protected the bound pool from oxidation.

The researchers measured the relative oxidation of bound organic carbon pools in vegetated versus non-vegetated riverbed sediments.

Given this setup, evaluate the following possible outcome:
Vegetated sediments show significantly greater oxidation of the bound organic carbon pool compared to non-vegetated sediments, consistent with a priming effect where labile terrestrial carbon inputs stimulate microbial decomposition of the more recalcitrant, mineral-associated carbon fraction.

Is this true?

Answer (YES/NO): NO